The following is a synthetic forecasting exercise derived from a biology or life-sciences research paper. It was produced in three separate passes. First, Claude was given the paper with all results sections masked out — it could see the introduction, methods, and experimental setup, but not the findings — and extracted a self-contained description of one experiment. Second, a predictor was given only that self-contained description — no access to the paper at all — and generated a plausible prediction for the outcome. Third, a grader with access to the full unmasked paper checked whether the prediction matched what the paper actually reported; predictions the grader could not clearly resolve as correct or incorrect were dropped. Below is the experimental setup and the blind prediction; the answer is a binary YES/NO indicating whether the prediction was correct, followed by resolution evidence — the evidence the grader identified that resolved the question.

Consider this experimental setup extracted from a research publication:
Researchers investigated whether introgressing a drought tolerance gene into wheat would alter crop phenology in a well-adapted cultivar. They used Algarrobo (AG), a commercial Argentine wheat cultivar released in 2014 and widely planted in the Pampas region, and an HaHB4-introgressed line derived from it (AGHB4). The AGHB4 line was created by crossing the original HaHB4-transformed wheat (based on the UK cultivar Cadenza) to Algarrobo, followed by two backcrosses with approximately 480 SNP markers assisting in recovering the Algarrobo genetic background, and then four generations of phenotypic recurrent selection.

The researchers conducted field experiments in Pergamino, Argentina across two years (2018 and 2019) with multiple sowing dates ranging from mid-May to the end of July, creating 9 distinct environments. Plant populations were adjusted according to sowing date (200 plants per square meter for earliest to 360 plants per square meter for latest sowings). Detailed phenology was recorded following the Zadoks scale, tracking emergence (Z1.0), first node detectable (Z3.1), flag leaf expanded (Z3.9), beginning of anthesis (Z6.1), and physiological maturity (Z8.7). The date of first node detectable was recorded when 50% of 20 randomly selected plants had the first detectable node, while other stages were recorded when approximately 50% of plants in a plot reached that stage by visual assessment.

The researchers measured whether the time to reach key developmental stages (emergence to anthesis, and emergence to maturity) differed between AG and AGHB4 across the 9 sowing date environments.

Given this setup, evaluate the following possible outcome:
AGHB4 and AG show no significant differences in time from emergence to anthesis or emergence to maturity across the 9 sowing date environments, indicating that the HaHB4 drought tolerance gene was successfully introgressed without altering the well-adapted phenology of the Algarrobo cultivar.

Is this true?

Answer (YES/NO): NO